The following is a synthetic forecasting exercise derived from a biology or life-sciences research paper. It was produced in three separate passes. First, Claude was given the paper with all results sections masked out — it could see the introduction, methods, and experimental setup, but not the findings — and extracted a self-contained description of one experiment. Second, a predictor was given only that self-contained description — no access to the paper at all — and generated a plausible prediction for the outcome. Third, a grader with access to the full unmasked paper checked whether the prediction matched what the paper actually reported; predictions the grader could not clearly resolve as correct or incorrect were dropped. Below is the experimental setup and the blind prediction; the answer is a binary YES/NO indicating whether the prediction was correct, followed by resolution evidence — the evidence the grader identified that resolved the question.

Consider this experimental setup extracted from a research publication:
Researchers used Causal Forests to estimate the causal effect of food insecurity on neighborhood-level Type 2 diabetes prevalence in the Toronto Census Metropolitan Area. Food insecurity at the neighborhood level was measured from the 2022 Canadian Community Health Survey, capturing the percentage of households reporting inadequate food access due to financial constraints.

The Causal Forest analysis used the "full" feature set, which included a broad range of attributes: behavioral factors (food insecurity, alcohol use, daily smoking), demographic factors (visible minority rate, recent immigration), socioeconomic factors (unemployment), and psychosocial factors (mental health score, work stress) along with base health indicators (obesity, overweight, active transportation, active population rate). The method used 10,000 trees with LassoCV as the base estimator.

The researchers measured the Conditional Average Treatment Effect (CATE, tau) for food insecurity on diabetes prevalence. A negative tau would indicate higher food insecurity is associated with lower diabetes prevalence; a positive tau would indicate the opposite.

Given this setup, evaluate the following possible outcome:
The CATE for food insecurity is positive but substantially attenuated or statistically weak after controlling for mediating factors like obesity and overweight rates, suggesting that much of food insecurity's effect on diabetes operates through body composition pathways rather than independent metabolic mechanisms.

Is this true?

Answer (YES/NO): NO